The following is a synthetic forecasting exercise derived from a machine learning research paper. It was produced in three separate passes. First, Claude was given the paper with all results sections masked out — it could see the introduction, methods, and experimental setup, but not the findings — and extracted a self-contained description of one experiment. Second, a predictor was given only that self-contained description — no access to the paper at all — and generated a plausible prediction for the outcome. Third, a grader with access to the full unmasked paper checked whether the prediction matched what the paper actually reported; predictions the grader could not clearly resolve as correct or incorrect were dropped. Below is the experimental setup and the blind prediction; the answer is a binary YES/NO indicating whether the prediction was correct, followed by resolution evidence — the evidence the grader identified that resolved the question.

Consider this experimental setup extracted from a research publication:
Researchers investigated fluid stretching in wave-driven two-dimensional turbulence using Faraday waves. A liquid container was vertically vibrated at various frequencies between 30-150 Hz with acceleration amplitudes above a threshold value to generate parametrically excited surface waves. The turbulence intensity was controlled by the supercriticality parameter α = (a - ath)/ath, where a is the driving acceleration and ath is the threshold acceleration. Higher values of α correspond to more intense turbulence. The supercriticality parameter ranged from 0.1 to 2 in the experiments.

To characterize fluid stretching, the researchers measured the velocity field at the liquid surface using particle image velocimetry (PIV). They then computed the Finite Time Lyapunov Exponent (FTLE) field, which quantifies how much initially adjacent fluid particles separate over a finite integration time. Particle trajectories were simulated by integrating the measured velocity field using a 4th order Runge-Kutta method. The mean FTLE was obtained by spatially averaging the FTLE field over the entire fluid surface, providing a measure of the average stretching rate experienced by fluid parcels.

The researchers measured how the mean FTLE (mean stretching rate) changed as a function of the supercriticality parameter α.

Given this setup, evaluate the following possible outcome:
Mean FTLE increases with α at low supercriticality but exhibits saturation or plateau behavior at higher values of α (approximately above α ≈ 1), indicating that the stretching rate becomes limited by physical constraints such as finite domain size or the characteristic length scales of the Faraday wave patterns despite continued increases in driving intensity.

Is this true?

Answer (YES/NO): NO